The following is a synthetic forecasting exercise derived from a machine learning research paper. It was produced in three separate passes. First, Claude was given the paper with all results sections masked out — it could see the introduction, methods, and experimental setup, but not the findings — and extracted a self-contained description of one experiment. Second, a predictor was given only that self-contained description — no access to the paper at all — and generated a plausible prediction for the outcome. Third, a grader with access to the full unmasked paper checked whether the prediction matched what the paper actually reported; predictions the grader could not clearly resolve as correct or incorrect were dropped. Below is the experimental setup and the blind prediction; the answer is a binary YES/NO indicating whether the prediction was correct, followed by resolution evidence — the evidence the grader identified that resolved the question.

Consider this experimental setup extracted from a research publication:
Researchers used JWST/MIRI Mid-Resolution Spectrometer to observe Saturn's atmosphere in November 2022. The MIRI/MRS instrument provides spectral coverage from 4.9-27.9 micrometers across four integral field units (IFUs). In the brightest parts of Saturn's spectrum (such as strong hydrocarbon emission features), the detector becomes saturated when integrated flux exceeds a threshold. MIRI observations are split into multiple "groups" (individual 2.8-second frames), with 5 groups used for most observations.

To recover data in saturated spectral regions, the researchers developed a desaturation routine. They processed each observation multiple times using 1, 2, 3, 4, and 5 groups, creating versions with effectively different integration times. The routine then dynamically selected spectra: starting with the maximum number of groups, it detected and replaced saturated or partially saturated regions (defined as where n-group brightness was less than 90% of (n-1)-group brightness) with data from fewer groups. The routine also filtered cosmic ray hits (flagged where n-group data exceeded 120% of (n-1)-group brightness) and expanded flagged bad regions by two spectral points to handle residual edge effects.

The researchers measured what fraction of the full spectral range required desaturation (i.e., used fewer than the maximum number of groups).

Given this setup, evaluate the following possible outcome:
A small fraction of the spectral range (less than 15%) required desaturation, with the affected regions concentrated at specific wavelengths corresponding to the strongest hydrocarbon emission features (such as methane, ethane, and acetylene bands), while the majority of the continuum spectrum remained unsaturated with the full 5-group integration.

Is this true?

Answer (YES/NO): YES